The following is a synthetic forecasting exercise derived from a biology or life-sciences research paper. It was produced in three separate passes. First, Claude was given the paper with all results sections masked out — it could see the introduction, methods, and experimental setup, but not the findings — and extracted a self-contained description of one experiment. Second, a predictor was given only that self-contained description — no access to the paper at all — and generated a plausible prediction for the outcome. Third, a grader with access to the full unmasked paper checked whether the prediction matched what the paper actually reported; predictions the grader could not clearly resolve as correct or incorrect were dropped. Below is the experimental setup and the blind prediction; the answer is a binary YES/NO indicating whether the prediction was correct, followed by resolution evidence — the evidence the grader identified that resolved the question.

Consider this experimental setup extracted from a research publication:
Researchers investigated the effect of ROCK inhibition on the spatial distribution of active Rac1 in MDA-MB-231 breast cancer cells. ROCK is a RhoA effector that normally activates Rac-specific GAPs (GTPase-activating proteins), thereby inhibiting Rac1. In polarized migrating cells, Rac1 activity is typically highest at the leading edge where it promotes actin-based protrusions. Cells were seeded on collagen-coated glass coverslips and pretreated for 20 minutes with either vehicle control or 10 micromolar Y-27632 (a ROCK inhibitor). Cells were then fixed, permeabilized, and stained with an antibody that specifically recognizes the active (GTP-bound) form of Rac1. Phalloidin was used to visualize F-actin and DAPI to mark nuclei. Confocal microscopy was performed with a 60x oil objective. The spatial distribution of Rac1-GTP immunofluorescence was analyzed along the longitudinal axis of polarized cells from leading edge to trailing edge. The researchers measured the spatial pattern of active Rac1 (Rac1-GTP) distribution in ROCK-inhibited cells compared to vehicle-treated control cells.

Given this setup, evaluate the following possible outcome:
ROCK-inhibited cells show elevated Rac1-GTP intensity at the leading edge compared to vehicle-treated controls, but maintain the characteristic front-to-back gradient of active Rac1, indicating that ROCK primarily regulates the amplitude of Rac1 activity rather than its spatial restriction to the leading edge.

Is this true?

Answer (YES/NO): NO